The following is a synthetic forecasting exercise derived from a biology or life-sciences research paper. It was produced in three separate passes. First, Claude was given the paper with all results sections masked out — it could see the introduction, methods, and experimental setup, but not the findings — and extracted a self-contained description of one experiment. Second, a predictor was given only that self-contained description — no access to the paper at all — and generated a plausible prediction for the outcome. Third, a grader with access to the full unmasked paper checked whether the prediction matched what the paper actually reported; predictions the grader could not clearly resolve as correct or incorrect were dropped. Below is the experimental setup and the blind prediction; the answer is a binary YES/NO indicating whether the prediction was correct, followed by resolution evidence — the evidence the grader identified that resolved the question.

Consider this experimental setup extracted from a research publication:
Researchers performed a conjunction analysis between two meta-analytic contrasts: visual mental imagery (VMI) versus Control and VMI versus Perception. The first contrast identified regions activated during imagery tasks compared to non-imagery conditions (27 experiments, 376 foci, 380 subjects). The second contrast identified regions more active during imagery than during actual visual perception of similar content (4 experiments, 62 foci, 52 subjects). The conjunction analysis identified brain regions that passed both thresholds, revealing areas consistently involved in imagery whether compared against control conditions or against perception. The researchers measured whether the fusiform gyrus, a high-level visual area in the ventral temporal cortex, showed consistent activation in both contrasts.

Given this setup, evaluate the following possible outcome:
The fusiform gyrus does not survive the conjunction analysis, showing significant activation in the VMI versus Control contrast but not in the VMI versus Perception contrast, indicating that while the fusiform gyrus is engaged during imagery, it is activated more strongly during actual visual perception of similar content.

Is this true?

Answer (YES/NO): YES